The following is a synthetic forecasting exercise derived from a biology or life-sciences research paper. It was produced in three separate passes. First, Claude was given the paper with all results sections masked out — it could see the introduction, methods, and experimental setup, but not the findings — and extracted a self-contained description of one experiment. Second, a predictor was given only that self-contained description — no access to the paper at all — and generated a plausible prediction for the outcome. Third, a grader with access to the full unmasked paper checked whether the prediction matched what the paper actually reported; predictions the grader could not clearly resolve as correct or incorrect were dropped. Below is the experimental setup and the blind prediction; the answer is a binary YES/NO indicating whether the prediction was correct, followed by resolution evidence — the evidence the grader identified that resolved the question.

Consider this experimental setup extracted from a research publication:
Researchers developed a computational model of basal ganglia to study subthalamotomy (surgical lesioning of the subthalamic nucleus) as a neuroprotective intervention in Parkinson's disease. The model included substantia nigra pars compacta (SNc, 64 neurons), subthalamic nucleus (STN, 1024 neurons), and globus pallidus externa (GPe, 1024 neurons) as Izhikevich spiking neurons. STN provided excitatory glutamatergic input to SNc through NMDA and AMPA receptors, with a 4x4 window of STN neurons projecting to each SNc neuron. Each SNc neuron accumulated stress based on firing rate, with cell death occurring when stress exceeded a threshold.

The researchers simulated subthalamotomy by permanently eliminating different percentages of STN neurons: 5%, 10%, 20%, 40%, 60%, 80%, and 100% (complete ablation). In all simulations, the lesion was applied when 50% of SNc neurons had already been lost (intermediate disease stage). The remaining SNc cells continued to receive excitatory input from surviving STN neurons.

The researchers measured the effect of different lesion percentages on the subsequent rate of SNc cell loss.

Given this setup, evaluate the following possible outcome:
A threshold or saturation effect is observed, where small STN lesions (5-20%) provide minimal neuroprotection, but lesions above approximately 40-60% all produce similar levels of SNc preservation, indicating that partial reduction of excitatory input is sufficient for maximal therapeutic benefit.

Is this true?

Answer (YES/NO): NO